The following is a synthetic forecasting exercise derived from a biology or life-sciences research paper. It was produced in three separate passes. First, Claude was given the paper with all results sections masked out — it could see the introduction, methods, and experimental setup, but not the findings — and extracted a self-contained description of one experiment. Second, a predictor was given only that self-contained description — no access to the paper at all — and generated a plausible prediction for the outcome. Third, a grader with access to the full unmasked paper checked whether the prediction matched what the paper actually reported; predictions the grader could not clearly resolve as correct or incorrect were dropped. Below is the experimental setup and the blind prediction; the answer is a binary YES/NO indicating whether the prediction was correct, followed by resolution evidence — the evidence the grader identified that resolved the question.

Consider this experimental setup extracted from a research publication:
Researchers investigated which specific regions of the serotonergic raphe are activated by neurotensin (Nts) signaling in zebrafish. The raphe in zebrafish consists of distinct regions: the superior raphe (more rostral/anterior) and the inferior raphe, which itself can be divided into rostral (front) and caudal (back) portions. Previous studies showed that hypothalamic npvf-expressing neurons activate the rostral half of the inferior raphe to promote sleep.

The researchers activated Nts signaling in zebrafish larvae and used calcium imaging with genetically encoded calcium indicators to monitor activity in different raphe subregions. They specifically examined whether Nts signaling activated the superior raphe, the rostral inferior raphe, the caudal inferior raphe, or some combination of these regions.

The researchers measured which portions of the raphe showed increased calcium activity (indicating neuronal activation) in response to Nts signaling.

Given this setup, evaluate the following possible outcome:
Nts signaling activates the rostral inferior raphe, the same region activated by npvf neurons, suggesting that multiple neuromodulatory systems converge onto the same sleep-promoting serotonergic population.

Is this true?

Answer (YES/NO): YES